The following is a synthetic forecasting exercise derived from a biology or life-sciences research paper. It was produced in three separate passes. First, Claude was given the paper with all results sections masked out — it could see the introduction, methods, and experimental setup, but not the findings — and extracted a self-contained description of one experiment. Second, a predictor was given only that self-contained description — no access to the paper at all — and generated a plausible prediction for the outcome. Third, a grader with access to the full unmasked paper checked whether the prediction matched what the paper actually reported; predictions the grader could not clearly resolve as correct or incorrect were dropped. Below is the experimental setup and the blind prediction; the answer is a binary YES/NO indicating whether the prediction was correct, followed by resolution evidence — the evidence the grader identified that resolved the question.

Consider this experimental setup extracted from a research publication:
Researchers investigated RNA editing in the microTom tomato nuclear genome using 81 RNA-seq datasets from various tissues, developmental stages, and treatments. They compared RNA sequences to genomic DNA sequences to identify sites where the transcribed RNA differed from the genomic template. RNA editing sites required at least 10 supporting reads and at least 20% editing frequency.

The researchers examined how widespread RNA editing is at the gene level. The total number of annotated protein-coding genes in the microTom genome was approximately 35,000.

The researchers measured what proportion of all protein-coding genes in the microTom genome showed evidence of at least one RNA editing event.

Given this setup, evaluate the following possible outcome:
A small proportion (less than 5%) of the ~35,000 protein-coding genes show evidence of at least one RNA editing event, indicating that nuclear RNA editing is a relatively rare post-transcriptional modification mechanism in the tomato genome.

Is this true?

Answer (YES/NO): NO